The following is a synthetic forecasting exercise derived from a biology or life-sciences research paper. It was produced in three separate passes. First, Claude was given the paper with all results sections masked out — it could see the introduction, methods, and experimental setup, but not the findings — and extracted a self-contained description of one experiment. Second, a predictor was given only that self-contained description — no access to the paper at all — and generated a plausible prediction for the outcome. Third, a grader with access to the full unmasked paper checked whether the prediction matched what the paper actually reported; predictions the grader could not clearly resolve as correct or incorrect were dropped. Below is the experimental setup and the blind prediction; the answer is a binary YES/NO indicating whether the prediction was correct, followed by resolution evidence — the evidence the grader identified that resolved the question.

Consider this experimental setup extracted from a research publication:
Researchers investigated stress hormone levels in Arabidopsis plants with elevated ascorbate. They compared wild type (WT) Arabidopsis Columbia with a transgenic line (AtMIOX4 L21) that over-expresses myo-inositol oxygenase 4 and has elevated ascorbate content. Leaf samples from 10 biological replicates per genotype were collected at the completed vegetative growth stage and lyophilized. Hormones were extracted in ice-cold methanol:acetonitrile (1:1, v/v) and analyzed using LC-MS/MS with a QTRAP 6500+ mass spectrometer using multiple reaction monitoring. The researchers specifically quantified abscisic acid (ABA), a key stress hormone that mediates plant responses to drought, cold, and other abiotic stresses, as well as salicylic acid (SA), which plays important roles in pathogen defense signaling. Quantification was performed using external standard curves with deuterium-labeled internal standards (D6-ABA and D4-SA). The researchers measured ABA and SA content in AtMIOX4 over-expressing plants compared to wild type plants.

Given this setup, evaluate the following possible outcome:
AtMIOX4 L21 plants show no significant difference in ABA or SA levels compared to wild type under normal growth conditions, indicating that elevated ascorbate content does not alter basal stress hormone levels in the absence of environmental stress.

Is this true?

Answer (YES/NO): NO